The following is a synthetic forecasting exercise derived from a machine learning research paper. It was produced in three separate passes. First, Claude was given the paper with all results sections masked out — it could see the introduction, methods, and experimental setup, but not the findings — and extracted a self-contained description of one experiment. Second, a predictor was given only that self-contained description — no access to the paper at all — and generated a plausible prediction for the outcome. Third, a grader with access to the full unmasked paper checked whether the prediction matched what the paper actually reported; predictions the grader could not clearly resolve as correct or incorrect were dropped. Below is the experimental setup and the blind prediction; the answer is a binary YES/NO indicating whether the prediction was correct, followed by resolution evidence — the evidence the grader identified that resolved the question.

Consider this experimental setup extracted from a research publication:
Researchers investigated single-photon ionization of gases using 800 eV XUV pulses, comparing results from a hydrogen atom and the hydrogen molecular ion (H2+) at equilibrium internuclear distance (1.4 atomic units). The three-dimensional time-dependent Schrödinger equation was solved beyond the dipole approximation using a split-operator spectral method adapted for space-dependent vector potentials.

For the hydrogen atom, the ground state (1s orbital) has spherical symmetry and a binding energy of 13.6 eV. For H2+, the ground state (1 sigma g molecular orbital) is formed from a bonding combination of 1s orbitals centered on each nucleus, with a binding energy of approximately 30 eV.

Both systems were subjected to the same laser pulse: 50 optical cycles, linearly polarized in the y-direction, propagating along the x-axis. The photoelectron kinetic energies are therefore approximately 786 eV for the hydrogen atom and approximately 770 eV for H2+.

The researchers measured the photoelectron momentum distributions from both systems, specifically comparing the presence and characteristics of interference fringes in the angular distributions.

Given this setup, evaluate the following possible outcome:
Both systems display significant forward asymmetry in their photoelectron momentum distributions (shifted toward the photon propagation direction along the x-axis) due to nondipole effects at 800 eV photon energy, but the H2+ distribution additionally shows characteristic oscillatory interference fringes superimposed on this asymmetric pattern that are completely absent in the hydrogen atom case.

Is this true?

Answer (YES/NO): YES